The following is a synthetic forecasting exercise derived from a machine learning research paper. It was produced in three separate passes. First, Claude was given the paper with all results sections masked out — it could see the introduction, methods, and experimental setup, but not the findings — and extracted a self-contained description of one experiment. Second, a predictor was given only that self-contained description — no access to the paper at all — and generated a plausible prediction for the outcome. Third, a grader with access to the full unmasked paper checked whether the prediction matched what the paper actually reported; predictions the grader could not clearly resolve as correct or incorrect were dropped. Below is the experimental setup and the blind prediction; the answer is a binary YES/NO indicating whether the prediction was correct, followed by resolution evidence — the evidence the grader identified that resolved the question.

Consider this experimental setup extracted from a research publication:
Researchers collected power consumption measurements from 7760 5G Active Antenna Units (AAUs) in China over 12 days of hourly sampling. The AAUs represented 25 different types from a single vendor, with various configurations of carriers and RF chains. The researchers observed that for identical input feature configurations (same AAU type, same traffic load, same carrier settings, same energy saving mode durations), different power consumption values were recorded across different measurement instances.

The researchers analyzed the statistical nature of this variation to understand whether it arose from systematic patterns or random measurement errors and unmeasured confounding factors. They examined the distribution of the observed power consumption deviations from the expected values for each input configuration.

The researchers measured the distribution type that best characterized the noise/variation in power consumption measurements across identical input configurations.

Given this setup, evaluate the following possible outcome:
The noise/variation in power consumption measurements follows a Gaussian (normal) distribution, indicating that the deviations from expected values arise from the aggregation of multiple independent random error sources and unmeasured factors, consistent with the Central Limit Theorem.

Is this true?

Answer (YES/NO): YES